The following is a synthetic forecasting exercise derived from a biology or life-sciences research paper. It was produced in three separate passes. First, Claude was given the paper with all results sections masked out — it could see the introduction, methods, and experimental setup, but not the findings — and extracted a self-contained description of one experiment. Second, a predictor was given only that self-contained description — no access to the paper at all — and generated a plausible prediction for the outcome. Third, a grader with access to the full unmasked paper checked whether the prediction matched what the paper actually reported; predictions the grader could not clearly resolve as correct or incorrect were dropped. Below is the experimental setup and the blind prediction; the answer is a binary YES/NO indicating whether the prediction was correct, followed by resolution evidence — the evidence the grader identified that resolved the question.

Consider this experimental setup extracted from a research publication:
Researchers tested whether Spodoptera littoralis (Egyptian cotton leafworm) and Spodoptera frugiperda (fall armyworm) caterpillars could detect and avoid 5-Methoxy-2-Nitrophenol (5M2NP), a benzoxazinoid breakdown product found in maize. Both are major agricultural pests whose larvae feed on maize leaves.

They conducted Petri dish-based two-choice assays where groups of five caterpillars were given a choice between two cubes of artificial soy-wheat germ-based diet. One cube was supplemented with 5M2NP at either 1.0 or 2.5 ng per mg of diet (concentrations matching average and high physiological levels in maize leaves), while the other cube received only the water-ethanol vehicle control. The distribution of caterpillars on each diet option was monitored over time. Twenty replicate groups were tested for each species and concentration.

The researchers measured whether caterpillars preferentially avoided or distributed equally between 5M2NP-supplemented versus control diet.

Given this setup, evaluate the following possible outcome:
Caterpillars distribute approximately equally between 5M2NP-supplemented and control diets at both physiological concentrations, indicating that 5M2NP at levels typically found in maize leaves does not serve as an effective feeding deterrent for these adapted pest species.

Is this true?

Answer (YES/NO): NO